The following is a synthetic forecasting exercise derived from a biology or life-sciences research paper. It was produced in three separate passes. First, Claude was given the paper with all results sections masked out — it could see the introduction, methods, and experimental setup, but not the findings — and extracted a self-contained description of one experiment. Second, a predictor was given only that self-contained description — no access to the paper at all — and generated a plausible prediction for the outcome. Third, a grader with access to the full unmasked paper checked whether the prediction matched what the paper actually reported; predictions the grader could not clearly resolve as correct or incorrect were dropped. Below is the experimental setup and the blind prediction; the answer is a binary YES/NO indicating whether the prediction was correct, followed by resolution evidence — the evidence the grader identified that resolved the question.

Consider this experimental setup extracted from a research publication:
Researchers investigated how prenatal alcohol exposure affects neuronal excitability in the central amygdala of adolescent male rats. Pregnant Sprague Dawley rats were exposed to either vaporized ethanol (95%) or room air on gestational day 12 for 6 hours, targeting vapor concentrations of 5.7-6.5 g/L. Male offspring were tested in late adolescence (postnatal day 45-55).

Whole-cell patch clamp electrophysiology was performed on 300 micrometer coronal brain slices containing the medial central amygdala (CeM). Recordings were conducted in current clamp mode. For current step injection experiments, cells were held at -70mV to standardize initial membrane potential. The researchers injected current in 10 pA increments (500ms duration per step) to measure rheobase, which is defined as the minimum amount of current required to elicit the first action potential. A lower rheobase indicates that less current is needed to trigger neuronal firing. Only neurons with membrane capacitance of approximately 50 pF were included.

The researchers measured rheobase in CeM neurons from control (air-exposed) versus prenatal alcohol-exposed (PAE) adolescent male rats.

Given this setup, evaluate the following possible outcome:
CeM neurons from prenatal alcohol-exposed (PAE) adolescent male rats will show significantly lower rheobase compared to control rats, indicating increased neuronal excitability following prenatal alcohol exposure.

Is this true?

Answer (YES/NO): NO